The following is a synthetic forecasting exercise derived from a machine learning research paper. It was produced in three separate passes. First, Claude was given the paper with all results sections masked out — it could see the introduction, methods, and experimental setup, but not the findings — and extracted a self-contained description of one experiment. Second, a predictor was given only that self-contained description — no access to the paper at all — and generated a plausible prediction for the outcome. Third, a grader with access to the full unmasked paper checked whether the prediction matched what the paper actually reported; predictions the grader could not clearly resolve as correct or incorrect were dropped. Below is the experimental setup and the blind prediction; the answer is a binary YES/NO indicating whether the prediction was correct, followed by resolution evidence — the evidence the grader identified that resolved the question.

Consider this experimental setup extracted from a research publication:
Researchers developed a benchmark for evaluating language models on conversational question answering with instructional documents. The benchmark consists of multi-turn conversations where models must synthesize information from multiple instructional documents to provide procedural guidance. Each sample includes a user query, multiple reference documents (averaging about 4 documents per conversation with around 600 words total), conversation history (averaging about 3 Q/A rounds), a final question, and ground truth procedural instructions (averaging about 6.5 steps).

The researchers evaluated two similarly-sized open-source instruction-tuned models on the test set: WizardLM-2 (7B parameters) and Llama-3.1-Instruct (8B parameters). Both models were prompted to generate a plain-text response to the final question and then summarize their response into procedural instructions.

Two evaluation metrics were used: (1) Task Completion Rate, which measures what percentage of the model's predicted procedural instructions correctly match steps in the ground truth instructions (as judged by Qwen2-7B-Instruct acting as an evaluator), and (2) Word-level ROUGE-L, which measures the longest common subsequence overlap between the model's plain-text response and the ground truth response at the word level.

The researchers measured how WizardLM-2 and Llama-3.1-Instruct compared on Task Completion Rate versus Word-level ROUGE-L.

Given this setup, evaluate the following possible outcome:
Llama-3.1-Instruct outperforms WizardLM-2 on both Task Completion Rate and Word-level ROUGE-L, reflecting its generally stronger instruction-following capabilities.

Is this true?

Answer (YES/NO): NO